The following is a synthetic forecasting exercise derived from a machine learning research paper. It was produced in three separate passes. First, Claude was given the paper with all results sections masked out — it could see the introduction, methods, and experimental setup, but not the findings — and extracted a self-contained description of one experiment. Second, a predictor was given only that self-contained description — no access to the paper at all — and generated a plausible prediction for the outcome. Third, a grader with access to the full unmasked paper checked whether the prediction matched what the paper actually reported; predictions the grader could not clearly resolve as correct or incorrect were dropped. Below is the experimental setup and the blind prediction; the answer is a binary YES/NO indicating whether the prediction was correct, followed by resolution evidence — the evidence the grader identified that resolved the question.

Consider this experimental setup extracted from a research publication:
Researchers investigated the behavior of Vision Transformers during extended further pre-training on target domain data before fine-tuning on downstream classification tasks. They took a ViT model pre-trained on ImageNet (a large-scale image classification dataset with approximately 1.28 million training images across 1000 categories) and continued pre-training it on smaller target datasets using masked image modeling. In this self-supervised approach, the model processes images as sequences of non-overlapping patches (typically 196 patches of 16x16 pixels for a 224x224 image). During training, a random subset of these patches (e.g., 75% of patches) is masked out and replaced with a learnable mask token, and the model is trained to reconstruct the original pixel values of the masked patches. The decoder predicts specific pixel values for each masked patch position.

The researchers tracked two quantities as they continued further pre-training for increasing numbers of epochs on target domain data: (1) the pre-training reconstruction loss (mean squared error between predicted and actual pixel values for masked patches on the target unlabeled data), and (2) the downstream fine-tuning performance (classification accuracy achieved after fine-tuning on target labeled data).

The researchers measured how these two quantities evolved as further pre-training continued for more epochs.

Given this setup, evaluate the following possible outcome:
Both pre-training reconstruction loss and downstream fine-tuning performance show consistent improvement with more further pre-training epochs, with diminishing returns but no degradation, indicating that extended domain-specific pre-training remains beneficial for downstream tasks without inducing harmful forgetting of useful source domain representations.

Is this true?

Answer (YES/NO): NO